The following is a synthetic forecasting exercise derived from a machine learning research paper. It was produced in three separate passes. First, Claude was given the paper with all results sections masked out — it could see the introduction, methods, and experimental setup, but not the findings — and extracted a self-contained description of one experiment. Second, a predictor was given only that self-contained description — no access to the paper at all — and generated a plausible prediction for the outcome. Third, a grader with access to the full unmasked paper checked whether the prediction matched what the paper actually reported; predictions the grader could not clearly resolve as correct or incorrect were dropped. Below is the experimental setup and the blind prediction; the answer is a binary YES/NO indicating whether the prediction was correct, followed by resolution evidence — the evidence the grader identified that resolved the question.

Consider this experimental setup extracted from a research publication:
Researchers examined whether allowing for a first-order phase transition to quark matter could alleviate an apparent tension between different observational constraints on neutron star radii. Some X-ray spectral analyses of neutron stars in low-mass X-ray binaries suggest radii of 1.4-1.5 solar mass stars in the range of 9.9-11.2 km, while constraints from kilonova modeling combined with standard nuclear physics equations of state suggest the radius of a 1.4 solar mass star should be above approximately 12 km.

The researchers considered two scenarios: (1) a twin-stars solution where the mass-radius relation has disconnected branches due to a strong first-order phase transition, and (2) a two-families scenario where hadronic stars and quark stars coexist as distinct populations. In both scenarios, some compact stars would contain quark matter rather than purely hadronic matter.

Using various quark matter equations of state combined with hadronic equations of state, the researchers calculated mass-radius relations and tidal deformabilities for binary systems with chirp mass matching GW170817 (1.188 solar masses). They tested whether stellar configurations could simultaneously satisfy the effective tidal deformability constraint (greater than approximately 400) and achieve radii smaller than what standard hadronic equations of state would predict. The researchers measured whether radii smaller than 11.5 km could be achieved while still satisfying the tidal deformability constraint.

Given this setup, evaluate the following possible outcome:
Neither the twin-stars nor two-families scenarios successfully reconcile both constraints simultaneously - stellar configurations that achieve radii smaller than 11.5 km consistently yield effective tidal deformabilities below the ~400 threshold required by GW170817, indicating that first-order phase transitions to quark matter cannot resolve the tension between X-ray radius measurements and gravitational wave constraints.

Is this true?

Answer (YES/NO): NO